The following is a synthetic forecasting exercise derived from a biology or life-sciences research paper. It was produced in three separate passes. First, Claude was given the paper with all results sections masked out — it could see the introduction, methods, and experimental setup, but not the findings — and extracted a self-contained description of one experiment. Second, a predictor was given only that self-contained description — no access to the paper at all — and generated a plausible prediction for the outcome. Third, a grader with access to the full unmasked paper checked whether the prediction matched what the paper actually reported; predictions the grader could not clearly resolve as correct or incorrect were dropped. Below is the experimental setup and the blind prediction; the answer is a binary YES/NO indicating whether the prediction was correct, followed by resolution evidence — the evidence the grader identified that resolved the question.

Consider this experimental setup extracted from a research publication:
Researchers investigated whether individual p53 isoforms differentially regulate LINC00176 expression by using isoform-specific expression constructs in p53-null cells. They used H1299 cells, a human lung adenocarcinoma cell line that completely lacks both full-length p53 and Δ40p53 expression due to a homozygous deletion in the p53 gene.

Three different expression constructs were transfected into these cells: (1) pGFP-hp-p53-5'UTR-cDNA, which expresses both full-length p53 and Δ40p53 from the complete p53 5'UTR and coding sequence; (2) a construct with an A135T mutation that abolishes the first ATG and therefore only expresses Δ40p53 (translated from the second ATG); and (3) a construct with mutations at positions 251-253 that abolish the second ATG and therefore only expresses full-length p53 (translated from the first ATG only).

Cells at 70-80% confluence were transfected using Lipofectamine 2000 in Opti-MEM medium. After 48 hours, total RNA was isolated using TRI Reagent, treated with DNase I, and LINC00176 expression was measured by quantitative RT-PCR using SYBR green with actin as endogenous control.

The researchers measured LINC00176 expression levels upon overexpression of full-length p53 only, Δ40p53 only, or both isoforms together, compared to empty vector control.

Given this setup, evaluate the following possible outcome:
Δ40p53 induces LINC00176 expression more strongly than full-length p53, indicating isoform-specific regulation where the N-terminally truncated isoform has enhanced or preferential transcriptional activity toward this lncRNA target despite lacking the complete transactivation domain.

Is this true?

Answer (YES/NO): YES